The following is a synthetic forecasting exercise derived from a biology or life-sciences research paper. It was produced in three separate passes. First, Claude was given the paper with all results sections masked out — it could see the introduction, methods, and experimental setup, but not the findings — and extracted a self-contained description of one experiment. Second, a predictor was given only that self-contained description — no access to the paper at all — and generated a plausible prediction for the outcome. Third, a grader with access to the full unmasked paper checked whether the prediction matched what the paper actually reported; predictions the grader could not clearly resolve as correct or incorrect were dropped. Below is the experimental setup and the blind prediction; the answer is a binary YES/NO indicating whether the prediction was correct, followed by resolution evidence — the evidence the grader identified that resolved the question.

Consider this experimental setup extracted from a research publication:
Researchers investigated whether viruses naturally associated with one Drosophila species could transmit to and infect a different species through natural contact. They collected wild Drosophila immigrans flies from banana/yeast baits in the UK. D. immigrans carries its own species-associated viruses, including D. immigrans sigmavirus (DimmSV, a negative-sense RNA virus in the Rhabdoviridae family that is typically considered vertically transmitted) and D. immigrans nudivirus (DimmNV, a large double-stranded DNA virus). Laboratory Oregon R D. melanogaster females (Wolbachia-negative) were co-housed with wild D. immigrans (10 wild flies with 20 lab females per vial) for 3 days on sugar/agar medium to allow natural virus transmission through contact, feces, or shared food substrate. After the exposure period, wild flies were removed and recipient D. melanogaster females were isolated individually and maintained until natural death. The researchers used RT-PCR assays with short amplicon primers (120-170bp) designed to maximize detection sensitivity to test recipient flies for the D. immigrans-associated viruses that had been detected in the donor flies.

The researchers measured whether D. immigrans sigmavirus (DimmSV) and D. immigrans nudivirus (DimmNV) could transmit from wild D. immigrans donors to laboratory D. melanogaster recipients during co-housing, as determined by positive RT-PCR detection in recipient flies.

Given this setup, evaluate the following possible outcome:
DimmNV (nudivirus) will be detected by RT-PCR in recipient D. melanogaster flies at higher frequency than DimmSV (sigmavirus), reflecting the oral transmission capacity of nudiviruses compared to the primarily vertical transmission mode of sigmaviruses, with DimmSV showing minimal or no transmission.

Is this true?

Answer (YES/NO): YES